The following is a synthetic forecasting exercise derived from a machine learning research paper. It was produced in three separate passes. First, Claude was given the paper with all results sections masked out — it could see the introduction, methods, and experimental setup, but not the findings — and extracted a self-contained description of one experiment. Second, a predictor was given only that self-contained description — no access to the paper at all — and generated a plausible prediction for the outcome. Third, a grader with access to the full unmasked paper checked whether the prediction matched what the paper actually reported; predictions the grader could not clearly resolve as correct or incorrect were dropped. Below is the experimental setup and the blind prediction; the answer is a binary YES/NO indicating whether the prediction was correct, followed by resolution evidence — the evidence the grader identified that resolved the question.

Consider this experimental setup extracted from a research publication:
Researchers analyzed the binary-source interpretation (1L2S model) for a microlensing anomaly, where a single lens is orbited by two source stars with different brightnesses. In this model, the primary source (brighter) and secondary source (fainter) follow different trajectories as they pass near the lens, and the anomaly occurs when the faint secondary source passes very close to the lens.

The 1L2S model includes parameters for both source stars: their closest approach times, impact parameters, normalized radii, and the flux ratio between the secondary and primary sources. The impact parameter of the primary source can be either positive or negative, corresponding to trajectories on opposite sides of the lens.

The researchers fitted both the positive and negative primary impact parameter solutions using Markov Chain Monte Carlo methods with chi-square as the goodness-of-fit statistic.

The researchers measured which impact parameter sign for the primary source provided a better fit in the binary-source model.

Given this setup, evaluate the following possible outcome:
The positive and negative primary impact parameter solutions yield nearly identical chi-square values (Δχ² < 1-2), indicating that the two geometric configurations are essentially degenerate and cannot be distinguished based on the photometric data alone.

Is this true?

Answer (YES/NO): YES